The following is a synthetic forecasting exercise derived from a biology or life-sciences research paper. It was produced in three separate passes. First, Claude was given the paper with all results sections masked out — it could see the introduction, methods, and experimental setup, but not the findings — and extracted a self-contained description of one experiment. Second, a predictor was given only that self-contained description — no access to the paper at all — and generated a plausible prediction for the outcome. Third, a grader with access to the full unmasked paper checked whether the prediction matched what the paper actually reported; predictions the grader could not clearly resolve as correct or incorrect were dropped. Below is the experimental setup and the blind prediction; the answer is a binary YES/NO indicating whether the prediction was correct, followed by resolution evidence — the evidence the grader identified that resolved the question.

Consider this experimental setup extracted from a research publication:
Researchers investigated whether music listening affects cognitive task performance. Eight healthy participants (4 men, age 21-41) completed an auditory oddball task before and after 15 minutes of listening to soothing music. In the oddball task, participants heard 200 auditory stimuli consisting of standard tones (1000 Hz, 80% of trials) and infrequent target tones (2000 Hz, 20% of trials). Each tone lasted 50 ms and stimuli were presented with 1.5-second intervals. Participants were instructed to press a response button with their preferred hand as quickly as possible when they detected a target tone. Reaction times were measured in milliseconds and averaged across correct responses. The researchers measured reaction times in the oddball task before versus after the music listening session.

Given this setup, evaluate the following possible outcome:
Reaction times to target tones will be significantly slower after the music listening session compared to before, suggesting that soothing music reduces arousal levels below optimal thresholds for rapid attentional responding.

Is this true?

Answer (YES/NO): NO